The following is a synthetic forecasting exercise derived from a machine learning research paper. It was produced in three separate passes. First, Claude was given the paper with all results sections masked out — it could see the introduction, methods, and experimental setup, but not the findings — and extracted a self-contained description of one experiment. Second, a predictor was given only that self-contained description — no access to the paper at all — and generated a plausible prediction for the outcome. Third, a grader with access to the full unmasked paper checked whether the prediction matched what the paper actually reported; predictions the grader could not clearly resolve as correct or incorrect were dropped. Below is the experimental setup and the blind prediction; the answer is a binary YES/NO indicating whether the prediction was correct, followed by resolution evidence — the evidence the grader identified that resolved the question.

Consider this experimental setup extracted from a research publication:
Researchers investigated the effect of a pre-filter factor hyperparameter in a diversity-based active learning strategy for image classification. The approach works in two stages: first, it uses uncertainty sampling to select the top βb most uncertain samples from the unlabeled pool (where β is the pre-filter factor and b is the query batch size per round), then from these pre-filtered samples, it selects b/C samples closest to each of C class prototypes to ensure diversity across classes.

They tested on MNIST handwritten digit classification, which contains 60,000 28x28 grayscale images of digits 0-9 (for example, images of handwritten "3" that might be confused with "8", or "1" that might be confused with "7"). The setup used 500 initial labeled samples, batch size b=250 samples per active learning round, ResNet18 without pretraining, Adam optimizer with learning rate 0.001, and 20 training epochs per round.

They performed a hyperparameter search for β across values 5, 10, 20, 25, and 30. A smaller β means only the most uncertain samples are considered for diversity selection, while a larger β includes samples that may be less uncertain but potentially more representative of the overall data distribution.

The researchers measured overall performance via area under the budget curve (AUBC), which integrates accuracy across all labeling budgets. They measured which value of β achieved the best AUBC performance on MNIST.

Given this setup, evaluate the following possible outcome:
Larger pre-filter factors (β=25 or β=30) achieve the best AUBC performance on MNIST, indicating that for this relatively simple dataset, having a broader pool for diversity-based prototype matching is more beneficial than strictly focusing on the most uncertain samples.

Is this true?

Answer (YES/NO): NO